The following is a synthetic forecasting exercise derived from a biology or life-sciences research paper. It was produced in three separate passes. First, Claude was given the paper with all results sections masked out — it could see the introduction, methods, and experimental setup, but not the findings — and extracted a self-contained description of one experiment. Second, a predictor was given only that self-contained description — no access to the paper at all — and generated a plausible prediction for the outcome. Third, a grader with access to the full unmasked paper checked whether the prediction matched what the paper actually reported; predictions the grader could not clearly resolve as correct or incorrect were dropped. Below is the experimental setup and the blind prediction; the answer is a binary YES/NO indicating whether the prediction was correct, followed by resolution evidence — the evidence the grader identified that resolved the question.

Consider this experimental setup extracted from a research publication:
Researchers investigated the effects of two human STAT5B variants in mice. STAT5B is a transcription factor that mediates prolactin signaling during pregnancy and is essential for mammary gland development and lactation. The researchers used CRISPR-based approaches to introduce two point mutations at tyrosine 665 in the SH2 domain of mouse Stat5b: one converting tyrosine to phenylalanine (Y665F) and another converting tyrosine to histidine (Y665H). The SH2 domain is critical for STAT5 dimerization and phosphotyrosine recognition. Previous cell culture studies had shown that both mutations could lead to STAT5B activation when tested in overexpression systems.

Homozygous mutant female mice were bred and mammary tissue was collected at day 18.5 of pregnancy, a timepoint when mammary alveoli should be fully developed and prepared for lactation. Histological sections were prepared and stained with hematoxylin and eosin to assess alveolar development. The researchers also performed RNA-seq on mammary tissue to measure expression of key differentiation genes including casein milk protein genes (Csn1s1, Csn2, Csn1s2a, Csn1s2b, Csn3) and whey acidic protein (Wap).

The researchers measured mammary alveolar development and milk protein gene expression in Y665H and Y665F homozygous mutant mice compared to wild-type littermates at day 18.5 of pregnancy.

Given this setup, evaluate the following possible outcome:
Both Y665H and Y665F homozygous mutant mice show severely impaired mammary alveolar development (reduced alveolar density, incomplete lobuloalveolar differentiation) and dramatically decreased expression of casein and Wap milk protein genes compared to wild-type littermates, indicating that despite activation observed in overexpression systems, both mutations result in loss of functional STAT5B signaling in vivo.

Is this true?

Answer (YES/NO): NO